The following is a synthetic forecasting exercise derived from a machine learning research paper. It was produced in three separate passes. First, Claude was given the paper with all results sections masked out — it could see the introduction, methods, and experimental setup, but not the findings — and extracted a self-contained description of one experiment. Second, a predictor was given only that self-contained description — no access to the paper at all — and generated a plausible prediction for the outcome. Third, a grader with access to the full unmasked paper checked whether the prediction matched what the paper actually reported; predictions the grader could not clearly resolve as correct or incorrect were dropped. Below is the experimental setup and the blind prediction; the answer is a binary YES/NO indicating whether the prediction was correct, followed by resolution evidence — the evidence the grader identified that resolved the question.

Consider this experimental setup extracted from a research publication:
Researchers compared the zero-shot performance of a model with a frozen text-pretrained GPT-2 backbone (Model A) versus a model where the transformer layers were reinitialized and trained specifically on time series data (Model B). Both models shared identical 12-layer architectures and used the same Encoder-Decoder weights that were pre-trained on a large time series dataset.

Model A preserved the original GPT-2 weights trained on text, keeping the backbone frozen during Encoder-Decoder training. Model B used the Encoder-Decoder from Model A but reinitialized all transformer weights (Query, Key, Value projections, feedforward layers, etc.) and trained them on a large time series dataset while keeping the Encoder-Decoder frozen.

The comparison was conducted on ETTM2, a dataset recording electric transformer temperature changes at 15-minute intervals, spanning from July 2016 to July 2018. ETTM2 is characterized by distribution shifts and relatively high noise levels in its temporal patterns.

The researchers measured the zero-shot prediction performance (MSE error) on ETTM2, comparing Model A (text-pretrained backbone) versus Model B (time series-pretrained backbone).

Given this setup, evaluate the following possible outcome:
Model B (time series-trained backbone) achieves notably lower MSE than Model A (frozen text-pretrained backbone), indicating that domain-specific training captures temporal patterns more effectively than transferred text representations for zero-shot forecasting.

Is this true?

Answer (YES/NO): NO